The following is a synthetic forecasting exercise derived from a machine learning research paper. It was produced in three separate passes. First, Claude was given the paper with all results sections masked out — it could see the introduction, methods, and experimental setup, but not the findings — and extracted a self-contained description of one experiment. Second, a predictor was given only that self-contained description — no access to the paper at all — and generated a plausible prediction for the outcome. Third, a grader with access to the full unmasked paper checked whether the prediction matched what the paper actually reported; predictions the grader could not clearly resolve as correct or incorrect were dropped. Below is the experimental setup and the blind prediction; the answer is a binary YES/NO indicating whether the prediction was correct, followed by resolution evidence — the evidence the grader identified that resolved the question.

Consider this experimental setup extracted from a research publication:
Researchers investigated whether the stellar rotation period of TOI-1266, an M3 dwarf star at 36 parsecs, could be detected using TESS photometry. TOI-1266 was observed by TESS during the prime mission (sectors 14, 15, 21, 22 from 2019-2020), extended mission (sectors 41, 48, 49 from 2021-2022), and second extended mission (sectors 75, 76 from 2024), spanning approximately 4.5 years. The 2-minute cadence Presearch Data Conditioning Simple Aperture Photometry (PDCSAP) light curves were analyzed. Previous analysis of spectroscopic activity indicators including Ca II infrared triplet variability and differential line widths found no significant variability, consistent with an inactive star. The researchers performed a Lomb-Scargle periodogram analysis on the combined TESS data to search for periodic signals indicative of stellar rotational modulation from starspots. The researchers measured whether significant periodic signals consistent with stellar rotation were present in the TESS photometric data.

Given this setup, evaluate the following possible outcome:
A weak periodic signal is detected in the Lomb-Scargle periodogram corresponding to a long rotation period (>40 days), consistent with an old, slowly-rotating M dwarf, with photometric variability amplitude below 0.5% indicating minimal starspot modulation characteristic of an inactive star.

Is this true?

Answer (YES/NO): NO